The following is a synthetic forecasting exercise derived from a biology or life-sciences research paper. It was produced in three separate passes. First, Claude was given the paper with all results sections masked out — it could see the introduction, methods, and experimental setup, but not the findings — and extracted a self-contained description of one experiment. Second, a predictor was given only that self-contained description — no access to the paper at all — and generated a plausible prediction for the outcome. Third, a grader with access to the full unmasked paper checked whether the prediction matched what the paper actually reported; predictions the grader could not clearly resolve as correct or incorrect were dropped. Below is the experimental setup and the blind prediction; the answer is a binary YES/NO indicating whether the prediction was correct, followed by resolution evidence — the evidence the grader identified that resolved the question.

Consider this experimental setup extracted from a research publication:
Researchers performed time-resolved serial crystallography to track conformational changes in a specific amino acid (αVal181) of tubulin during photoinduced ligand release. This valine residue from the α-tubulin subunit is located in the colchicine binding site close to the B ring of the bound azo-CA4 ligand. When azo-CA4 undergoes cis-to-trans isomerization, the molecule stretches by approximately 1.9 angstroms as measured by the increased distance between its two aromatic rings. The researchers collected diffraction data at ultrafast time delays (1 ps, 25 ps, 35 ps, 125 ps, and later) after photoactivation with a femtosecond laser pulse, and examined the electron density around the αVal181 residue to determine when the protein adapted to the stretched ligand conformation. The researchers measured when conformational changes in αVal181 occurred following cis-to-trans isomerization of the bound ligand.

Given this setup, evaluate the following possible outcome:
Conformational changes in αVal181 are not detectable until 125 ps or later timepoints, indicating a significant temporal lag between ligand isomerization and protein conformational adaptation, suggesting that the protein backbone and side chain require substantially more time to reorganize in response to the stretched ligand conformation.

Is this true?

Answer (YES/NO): NO